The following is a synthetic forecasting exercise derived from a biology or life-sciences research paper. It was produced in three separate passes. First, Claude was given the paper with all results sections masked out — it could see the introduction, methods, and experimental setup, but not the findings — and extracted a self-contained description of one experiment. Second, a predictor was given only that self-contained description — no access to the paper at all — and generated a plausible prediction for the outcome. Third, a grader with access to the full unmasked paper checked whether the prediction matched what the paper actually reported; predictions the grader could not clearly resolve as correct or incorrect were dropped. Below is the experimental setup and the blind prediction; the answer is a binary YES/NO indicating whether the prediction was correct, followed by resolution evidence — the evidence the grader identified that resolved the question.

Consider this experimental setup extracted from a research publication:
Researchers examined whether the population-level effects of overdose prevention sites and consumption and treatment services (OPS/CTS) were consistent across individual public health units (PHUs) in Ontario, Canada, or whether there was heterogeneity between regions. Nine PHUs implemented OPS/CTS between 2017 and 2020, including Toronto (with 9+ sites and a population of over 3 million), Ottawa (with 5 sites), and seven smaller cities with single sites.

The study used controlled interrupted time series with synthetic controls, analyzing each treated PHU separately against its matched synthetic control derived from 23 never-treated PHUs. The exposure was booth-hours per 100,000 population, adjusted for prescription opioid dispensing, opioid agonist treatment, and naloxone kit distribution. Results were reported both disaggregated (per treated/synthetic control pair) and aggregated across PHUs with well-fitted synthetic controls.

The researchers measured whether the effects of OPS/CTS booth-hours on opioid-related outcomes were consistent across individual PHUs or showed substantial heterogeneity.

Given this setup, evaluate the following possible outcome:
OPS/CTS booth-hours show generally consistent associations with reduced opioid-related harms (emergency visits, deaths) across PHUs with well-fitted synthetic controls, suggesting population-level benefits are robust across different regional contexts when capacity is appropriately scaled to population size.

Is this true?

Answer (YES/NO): NO